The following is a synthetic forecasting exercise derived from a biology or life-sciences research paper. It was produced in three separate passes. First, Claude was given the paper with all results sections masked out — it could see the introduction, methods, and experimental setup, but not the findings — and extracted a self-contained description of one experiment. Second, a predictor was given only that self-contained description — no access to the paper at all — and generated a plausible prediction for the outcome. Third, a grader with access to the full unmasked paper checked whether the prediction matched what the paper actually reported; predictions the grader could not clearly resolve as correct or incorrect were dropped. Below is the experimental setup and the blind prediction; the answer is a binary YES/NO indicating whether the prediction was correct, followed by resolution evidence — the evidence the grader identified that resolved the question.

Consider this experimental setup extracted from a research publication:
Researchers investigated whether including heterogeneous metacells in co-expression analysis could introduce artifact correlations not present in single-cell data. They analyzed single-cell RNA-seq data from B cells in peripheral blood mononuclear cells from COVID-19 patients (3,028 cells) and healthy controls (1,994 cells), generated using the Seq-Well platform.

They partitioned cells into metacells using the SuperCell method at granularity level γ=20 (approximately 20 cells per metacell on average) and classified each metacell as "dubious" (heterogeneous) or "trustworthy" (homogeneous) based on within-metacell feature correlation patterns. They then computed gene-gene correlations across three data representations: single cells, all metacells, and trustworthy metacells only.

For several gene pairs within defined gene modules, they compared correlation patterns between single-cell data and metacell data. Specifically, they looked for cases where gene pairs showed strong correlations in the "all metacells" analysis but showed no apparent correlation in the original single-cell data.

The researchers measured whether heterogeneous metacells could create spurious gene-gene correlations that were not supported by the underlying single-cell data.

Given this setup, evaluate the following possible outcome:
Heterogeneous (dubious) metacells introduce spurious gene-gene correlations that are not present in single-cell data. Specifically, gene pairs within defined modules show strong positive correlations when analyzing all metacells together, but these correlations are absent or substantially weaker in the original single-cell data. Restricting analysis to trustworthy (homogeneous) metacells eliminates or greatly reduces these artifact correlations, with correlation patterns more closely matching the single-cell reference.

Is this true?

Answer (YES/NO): YES